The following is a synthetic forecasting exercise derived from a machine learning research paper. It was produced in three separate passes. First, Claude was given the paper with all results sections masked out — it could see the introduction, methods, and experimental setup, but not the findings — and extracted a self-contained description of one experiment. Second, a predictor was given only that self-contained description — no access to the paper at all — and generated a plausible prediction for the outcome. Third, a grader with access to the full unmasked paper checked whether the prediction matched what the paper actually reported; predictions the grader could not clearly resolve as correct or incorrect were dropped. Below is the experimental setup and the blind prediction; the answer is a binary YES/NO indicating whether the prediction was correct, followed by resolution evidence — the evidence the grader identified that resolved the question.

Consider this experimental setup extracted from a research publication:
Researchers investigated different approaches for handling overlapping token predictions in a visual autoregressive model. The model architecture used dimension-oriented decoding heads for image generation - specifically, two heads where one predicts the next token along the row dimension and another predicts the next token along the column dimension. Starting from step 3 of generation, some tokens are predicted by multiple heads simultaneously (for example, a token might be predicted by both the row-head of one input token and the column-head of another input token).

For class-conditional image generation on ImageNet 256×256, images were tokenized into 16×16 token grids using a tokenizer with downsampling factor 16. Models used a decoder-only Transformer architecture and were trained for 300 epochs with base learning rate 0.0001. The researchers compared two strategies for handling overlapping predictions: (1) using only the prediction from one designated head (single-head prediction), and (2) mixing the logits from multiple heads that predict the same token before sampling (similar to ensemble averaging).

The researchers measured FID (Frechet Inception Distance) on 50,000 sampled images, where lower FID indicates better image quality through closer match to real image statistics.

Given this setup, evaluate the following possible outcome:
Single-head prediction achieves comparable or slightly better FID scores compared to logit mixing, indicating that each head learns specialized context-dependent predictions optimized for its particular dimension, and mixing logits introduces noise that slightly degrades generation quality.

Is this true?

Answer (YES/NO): NO